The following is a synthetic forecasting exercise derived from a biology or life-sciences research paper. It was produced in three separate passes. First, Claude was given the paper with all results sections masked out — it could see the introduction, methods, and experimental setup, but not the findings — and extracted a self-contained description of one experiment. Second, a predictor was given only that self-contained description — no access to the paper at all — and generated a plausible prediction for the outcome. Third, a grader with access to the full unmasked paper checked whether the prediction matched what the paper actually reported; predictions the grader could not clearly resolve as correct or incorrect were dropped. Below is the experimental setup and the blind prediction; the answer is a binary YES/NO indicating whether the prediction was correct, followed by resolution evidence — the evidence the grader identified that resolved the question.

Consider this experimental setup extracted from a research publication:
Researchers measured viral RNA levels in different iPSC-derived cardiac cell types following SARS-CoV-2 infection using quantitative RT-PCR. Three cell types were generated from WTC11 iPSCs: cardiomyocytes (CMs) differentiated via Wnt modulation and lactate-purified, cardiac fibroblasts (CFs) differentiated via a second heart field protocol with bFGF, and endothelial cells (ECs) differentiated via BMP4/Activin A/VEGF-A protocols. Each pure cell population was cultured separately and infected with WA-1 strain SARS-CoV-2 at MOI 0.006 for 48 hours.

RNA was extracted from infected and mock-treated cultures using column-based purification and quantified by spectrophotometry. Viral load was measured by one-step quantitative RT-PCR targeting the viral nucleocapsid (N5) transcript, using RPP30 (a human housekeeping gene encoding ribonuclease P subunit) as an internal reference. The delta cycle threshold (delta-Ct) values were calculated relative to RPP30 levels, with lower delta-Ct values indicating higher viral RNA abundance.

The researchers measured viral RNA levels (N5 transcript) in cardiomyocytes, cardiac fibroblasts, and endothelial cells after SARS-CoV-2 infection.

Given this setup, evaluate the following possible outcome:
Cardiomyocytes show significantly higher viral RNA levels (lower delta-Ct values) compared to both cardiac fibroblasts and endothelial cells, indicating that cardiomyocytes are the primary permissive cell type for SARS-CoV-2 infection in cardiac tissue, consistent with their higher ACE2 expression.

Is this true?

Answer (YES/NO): YES